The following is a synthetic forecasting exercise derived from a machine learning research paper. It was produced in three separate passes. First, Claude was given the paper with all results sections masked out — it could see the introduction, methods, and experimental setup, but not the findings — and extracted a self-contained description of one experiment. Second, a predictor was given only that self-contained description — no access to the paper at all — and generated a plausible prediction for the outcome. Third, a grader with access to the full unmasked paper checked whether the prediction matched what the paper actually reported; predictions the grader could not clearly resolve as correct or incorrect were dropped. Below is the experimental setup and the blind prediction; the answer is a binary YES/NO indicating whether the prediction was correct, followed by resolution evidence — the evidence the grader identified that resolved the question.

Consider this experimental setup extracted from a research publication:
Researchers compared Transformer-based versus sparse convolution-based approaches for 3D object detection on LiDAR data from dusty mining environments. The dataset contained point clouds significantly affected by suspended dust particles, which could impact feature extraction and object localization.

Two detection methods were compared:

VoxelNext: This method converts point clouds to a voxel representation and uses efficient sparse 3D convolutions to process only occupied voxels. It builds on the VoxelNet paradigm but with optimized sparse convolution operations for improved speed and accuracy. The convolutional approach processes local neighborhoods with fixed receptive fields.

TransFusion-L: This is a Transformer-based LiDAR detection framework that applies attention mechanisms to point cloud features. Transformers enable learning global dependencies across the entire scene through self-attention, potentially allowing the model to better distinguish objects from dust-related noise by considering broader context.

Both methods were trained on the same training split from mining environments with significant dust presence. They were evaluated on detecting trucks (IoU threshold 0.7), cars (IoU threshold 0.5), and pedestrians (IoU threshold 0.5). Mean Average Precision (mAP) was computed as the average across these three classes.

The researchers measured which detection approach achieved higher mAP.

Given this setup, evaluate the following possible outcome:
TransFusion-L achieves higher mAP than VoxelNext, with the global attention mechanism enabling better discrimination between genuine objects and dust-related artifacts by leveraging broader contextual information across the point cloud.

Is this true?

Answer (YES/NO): YES